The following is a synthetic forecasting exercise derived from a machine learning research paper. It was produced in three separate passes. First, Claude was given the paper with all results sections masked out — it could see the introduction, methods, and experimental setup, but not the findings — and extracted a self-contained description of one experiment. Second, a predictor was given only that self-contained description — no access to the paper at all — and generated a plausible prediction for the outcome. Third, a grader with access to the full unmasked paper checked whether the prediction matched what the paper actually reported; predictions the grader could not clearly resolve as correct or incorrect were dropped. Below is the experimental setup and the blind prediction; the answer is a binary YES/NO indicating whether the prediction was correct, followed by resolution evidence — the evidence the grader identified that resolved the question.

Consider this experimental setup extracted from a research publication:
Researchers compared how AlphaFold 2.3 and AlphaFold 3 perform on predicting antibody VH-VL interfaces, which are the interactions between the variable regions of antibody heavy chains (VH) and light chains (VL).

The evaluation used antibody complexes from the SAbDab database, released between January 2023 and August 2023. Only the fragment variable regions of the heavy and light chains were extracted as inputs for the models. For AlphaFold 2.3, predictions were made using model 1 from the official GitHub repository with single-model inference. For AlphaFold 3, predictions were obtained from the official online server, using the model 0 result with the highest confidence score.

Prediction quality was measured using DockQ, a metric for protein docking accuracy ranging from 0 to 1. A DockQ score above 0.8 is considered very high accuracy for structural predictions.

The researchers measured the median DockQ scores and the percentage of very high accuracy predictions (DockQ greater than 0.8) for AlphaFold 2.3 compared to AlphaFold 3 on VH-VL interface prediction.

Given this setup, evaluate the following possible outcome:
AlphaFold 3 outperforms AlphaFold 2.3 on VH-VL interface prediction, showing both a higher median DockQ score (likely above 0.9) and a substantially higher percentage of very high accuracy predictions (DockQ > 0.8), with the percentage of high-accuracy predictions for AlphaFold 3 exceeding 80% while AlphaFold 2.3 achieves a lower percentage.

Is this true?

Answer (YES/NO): NO